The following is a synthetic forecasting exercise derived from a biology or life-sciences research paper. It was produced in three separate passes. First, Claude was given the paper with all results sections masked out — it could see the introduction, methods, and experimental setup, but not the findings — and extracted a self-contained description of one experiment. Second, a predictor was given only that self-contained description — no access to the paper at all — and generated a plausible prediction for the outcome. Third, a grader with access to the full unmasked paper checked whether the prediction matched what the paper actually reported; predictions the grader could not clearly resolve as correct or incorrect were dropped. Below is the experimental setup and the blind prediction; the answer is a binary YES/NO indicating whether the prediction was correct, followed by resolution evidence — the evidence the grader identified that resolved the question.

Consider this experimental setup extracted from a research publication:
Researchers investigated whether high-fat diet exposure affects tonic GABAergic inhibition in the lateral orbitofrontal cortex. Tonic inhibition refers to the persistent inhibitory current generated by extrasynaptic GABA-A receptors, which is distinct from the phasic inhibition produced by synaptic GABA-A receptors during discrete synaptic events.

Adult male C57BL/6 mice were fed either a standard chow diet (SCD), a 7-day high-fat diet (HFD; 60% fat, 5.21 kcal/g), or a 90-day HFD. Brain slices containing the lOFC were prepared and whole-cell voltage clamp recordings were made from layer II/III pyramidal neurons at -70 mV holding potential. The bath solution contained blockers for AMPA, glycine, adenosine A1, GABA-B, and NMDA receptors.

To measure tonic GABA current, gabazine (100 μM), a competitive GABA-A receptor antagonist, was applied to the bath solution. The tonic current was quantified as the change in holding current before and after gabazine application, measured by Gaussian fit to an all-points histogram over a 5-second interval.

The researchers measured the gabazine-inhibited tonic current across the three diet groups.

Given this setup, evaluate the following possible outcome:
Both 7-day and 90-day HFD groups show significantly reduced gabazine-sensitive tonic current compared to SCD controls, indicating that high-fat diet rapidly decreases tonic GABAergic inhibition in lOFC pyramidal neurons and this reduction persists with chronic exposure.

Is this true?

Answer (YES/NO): YES